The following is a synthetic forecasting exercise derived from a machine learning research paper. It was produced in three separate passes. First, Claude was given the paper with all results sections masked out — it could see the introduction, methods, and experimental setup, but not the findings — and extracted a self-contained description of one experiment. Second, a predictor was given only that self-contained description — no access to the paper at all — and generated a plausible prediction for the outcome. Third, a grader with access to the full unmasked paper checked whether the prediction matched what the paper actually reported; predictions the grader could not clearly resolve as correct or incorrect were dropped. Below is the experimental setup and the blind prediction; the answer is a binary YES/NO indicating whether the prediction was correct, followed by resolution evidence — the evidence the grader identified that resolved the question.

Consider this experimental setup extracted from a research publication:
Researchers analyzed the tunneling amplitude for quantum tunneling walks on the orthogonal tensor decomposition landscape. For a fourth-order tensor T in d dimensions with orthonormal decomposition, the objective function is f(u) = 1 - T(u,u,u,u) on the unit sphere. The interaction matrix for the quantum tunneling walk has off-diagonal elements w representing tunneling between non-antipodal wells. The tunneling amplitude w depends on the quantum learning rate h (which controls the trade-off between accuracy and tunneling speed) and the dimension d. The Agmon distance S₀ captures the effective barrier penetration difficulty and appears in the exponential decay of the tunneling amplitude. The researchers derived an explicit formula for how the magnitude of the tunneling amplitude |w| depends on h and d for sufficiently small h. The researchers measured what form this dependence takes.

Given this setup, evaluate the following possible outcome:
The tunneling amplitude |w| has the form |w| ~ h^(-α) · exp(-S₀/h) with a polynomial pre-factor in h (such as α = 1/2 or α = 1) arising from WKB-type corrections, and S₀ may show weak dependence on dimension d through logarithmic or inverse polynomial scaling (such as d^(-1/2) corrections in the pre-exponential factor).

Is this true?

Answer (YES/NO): NO